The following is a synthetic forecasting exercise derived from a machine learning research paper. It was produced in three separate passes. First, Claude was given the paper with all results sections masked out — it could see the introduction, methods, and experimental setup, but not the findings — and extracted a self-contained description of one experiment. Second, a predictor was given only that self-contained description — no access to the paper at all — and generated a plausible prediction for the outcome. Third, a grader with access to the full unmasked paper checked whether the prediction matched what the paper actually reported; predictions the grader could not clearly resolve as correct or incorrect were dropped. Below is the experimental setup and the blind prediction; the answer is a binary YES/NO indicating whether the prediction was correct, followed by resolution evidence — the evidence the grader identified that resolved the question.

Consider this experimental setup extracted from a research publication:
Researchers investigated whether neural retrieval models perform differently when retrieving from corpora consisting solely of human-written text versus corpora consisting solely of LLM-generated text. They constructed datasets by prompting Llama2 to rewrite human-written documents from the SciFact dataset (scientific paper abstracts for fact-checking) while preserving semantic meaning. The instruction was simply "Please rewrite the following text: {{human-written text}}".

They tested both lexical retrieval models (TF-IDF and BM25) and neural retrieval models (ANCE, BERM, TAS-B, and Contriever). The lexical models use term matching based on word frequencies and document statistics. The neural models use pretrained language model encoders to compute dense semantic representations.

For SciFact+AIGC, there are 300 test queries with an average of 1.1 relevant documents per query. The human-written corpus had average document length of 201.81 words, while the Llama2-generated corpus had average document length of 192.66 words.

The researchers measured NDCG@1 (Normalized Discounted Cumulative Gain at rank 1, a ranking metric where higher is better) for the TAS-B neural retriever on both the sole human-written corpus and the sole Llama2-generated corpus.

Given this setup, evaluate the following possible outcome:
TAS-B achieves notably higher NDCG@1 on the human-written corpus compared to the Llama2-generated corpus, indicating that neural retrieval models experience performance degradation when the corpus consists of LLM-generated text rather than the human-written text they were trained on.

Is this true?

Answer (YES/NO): NO